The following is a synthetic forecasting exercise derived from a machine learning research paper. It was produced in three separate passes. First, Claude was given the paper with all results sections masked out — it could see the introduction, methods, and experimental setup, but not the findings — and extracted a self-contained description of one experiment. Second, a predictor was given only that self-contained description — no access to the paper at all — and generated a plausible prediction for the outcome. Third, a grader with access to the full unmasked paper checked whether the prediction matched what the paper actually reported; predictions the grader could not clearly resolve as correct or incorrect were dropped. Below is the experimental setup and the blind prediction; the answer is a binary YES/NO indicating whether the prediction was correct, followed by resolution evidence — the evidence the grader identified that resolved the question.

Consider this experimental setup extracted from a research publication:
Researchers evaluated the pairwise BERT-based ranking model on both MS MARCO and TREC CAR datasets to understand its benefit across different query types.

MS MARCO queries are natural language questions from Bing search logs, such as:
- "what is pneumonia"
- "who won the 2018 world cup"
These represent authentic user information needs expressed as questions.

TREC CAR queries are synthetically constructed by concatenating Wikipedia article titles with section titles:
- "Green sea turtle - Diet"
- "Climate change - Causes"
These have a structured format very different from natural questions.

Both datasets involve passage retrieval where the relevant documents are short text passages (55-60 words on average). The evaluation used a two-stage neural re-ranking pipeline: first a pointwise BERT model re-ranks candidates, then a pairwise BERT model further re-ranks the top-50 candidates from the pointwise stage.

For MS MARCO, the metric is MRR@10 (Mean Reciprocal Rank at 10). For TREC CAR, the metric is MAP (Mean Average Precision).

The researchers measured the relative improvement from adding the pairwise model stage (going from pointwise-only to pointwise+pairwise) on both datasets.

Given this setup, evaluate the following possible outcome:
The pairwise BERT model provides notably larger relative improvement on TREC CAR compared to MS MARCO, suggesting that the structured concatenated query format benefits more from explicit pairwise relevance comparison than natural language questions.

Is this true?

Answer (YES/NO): YES